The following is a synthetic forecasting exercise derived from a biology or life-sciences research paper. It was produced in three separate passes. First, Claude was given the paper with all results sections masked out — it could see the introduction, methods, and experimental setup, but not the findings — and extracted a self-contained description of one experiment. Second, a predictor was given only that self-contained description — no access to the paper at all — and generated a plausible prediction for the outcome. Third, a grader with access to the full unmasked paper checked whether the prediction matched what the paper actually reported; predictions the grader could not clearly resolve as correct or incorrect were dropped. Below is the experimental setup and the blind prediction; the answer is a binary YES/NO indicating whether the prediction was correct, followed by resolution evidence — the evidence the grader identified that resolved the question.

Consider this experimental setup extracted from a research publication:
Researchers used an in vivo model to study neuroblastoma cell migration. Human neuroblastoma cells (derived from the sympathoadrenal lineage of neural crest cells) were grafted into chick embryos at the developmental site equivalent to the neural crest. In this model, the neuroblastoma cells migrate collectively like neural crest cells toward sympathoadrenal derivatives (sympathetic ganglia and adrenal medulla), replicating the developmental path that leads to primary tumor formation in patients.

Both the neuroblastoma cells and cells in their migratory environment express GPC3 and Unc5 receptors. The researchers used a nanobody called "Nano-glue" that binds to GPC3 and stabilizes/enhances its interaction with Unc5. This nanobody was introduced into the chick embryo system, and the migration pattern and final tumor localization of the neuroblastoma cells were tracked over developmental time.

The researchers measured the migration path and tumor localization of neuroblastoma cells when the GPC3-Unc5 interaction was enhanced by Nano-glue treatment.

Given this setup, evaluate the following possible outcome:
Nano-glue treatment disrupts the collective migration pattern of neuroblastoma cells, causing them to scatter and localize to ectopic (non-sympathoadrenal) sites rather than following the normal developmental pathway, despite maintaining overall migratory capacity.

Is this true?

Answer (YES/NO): NO